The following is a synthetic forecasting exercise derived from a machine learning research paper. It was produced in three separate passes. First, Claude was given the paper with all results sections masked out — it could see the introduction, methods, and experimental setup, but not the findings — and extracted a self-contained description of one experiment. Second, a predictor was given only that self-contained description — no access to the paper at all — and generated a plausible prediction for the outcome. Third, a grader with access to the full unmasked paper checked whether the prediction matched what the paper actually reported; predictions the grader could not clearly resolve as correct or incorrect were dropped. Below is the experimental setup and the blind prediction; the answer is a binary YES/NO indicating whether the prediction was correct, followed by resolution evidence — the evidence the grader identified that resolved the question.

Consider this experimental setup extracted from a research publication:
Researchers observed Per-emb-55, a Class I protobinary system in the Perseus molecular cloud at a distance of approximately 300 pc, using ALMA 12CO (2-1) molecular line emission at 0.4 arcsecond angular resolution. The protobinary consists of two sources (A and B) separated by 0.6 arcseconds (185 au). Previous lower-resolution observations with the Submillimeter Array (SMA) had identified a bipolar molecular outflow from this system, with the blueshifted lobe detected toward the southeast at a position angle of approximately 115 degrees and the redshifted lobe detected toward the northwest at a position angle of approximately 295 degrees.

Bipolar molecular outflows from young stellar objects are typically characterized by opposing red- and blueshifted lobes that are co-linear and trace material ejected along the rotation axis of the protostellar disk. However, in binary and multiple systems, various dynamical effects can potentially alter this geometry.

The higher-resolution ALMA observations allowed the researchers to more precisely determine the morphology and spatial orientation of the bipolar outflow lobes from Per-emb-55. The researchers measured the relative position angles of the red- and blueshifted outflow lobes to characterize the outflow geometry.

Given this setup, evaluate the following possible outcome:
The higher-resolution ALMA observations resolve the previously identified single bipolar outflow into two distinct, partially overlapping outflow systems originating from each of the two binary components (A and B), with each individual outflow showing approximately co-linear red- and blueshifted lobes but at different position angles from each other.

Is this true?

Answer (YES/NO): NO